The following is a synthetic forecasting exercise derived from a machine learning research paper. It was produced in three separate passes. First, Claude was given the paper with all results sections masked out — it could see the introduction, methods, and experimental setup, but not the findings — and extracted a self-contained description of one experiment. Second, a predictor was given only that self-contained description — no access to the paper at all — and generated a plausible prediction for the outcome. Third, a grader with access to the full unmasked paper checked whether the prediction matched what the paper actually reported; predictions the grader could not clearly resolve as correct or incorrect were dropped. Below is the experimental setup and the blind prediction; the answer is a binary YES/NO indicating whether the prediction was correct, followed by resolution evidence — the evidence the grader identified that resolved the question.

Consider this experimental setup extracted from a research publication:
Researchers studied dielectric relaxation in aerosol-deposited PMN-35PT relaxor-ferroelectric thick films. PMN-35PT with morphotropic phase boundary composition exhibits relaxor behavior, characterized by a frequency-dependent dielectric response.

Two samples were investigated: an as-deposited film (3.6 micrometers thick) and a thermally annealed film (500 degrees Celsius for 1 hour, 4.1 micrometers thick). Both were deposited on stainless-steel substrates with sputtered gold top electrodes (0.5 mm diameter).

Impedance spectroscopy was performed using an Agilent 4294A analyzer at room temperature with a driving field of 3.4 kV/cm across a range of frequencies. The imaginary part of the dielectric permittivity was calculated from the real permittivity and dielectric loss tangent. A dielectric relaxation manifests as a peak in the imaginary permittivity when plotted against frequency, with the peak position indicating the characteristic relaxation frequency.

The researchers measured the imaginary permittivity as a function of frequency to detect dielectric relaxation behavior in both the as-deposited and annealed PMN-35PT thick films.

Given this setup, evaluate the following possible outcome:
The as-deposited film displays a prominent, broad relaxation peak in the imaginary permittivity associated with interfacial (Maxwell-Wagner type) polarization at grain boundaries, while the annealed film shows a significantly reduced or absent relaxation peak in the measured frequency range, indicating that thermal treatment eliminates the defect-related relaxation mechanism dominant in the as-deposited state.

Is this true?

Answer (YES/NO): NO